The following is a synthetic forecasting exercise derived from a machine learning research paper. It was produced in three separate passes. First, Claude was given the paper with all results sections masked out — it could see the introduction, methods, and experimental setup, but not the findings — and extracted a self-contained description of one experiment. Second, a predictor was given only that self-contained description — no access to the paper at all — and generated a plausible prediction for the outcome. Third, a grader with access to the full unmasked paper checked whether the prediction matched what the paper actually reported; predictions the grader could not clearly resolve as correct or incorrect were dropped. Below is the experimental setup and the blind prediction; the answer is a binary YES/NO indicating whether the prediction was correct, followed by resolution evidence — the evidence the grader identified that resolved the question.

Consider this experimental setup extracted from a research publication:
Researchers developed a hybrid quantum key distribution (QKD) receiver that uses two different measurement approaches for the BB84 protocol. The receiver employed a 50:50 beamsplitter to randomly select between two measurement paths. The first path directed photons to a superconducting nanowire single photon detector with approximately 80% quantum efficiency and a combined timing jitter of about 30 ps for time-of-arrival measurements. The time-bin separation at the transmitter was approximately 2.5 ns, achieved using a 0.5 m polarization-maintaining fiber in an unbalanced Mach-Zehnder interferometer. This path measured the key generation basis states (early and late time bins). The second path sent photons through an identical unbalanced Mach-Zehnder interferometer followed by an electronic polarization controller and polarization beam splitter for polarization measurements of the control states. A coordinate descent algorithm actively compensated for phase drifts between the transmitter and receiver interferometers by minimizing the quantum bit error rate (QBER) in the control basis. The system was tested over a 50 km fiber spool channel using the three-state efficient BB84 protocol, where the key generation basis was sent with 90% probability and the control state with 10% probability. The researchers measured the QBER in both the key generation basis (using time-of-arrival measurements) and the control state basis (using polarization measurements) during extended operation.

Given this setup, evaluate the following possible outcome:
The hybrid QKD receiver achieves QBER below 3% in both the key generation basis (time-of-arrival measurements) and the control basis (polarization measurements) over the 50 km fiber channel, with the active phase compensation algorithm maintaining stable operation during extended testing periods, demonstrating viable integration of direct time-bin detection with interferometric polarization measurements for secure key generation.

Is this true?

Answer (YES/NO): YES